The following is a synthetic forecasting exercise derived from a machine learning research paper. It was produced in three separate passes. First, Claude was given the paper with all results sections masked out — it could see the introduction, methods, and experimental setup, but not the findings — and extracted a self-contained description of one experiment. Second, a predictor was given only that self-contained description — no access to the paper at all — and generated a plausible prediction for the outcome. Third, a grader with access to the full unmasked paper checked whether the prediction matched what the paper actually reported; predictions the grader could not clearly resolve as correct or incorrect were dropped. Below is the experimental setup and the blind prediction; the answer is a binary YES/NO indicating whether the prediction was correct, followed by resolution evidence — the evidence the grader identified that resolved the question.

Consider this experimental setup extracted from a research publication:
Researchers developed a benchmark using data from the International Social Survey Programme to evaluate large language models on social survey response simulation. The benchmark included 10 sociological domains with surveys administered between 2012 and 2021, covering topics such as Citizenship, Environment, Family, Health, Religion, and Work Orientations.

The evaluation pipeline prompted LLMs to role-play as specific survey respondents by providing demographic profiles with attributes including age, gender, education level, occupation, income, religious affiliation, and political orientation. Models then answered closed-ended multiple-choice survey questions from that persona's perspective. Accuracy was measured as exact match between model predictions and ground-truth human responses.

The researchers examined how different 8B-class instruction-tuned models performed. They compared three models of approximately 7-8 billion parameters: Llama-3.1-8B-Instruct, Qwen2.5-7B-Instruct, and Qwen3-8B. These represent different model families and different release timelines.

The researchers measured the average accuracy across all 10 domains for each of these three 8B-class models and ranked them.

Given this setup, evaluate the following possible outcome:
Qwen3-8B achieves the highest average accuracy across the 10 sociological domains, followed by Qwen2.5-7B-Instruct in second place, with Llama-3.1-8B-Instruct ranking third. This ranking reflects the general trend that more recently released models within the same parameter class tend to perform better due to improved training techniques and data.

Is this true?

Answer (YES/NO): NO